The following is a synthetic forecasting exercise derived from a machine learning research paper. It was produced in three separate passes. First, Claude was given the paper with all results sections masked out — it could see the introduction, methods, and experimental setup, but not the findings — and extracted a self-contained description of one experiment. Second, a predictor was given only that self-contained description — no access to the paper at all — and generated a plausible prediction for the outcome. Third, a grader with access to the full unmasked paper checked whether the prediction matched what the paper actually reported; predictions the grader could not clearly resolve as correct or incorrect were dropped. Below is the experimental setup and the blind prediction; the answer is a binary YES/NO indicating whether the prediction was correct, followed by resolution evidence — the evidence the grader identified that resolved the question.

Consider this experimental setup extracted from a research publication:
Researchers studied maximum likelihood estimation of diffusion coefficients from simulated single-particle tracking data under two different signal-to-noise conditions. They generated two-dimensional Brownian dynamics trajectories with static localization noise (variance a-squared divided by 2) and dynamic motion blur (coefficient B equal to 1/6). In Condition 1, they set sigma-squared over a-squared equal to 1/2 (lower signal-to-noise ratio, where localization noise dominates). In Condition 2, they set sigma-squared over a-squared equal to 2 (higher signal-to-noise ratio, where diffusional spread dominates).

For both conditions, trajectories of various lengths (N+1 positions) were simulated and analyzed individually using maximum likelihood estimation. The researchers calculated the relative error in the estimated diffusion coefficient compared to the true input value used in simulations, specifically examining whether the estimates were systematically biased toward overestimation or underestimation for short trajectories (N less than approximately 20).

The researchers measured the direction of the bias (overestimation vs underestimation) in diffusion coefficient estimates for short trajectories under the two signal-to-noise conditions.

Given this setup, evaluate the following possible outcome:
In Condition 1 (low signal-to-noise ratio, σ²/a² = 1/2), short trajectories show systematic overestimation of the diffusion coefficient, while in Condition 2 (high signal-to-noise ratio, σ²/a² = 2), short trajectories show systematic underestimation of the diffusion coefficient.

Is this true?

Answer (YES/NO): YES